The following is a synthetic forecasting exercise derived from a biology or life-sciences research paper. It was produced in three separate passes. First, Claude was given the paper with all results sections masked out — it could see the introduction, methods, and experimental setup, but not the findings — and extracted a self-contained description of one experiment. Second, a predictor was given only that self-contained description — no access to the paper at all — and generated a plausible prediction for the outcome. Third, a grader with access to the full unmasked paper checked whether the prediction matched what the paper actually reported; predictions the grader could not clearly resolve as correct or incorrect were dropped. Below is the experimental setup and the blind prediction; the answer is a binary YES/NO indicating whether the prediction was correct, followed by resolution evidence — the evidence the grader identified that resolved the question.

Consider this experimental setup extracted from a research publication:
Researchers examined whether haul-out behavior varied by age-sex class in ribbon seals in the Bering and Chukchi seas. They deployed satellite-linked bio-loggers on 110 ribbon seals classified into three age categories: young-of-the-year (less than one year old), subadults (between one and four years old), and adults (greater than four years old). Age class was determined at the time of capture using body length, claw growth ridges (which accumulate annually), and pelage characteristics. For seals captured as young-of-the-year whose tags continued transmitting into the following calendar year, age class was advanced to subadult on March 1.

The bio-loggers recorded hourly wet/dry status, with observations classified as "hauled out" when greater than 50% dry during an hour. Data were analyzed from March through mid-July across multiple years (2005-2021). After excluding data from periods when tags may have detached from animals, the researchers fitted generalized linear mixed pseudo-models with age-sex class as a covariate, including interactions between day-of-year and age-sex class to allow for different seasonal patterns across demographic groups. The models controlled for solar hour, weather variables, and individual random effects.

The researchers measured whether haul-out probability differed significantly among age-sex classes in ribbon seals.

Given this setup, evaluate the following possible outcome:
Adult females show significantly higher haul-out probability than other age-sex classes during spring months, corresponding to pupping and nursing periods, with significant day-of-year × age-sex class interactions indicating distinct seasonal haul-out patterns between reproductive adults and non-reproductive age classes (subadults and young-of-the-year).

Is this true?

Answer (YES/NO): NO